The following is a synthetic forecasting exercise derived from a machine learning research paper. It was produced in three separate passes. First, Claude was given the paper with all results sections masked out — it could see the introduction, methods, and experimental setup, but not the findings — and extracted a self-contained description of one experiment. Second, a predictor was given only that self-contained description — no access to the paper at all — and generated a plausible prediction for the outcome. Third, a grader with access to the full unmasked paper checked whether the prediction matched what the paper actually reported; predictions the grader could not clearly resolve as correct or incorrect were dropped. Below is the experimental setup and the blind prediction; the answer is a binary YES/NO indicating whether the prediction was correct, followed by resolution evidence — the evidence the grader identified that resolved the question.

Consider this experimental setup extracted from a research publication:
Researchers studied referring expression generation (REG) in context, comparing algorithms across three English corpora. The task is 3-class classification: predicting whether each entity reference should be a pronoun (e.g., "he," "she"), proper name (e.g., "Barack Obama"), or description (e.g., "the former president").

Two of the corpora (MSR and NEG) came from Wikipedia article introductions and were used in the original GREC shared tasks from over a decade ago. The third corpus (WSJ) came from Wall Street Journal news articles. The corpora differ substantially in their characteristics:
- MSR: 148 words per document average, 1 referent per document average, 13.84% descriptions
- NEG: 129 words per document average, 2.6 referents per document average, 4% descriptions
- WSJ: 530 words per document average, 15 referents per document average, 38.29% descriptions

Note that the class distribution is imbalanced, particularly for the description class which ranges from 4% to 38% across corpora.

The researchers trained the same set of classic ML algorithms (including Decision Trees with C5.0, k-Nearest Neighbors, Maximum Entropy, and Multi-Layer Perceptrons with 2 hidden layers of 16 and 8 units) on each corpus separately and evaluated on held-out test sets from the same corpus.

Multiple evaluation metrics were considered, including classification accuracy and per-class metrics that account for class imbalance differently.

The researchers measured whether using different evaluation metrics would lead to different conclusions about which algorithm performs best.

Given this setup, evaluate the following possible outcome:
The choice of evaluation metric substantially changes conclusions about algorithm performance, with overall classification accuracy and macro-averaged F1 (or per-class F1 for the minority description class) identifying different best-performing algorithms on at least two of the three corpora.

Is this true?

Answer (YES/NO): YES